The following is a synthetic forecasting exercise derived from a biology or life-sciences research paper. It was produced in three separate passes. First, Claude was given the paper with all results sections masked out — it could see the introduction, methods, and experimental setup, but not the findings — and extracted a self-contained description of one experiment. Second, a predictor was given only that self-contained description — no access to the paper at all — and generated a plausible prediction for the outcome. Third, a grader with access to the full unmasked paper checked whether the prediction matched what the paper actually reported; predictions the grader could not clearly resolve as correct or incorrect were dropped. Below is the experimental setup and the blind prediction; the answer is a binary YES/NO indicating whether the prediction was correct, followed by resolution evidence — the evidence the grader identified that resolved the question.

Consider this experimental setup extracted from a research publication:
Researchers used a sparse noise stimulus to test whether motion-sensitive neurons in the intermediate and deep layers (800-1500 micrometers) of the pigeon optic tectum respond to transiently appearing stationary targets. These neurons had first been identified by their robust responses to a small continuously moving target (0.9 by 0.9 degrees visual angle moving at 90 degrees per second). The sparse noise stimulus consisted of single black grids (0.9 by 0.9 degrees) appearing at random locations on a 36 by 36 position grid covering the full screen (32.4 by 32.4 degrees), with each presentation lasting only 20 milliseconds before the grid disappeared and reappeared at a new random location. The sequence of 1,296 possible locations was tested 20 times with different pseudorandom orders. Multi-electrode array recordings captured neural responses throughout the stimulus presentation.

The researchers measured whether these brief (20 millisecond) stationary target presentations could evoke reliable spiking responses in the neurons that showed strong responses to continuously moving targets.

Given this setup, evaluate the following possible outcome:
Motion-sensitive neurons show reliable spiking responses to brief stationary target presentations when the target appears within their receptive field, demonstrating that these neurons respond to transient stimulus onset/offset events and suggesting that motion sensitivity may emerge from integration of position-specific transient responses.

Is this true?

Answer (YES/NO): NO